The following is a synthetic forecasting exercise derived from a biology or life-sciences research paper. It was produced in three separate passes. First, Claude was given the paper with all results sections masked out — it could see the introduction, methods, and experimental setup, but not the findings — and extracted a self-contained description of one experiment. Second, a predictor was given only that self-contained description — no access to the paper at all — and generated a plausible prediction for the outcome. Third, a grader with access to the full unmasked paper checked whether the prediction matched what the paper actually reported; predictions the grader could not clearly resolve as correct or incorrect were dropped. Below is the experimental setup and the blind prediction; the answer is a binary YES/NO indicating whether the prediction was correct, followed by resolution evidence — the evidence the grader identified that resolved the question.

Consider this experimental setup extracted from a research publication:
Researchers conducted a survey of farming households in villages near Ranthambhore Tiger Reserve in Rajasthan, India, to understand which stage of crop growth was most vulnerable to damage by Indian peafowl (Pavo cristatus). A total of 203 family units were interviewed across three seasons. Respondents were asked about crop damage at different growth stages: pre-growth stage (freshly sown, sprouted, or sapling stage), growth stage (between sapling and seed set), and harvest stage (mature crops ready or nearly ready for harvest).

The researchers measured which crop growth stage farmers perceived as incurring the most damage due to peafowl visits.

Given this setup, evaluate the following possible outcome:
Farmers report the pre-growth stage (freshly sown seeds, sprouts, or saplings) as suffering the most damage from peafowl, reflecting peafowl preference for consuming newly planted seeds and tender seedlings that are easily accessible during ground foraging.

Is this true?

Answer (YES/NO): NO